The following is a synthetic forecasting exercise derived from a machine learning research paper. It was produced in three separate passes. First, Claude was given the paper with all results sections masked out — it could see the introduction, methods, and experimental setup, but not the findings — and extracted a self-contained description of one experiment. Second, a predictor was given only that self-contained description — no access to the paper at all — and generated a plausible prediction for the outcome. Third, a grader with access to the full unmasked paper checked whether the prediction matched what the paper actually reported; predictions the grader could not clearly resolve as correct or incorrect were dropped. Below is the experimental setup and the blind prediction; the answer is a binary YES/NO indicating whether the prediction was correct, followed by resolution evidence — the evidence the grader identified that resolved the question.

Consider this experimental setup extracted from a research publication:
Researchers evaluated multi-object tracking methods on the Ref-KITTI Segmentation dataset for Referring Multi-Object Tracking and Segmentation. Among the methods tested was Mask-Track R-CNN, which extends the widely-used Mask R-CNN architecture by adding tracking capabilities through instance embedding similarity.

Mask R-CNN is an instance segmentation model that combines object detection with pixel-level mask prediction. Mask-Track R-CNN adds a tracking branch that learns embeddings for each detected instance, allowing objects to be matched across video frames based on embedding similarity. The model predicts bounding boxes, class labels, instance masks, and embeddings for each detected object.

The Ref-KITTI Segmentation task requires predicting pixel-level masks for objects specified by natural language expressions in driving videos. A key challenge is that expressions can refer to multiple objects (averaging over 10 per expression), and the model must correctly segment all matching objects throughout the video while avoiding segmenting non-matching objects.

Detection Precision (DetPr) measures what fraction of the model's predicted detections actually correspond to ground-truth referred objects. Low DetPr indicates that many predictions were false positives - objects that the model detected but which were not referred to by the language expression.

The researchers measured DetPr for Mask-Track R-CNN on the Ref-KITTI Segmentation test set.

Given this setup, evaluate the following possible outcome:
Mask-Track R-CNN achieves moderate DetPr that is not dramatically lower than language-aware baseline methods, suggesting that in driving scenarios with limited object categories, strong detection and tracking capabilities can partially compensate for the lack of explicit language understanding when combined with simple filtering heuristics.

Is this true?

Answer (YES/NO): NO